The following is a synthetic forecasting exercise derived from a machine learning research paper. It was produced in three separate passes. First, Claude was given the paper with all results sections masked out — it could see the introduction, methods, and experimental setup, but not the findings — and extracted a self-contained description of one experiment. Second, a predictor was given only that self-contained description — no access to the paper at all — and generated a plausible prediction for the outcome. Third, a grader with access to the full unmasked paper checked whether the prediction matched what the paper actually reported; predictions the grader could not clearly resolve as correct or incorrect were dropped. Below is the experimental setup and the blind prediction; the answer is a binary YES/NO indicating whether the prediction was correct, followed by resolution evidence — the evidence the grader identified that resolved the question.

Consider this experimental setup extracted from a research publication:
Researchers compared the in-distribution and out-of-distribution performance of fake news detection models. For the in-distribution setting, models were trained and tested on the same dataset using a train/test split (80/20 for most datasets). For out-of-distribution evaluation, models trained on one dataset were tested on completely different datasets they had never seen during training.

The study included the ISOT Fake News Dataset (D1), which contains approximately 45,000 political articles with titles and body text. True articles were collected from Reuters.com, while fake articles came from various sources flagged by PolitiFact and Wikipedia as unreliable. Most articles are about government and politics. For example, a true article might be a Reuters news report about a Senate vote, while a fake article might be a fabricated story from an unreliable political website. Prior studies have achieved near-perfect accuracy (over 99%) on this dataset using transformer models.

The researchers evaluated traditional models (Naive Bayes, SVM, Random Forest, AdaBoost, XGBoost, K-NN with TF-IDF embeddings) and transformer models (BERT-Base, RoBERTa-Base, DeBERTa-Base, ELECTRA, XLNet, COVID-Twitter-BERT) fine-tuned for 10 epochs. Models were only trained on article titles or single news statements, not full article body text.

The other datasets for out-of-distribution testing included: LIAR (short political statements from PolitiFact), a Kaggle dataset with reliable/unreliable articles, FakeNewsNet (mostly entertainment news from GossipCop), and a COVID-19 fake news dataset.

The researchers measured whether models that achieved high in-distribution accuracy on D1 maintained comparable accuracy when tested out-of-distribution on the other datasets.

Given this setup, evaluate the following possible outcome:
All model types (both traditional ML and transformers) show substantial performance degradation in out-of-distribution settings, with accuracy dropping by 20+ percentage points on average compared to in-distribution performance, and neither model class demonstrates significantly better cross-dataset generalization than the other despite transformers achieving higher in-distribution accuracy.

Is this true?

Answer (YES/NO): NO